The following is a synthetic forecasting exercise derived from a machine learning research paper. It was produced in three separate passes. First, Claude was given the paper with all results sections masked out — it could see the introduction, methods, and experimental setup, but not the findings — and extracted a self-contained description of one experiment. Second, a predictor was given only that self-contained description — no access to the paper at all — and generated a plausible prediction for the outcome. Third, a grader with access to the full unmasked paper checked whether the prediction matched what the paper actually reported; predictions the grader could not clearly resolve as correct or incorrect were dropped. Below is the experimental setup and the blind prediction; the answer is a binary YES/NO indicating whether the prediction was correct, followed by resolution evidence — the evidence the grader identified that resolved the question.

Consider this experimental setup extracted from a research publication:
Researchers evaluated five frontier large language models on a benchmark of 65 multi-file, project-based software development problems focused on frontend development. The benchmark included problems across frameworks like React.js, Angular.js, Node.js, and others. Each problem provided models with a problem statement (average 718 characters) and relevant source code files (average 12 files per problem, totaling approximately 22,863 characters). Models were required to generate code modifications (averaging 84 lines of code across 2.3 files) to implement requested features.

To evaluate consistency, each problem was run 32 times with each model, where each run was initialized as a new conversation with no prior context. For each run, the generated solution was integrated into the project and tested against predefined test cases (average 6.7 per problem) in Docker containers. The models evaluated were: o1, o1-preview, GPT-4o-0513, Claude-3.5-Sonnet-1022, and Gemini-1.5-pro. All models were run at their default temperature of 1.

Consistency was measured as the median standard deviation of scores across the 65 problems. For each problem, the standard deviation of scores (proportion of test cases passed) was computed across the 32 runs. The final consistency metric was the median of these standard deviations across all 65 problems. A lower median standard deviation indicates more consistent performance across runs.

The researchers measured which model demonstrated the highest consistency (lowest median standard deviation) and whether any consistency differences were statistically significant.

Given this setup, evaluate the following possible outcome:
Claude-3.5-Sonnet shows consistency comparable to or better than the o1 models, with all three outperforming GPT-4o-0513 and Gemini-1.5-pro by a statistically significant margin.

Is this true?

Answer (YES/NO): NO